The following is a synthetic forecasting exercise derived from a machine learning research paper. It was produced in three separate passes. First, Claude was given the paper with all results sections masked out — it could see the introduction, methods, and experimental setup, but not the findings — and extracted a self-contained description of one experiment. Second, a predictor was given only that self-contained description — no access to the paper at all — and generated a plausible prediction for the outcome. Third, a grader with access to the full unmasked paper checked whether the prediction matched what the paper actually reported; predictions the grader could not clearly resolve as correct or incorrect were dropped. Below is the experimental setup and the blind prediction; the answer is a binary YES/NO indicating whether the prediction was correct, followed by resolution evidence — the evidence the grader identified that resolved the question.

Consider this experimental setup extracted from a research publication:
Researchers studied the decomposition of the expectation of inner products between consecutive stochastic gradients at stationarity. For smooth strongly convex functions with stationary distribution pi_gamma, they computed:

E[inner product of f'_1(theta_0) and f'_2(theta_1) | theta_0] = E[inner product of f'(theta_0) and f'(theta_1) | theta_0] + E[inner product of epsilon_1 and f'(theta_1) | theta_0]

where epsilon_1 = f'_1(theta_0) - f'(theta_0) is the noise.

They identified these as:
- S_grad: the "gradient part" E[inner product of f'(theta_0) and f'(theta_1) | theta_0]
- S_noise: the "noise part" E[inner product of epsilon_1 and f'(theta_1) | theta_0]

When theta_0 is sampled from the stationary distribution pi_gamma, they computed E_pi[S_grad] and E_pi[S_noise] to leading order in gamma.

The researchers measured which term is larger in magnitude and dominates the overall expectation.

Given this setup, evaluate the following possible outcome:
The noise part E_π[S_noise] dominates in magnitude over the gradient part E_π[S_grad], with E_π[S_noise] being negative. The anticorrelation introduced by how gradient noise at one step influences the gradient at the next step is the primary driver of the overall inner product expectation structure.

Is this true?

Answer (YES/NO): YES